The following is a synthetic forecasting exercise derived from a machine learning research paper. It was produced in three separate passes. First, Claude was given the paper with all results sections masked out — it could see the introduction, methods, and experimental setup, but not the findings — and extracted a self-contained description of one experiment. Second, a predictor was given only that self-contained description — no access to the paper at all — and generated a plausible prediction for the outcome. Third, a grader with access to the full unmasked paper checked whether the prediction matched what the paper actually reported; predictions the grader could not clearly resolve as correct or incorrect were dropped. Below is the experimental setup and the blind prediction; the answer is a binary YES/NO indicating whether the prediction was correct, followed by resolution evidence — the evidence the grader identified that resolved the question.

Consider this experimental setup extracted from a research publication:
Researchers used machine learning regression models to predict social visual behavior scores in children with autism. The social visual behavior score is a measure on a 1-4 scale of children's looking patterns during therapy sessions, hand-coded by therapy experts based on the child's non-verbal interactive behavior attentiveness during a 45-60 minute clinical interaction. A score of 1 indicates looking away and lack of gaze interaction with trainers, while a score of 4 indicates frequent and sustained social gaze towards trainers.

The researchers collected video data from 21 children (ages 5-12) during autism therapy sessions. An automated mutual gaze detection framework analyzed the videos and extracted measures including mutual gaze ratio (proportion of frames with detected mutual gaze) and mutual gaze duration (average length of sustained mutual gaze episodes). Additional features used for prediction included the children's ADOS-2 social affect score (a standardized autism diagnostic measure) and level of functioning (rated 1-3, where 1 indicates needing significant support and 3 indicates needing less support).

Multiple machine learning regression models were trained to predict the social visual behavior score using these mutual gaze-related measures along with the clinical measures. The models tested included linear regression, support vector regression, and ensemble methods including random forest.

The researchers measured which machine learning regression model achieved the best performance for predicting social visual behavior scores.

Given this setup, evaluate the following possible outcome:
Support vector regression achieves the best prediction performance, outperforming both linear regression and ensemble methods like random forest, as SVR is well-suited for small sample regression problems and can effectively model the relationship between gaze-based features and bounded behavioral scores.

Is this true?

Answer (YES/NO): NO